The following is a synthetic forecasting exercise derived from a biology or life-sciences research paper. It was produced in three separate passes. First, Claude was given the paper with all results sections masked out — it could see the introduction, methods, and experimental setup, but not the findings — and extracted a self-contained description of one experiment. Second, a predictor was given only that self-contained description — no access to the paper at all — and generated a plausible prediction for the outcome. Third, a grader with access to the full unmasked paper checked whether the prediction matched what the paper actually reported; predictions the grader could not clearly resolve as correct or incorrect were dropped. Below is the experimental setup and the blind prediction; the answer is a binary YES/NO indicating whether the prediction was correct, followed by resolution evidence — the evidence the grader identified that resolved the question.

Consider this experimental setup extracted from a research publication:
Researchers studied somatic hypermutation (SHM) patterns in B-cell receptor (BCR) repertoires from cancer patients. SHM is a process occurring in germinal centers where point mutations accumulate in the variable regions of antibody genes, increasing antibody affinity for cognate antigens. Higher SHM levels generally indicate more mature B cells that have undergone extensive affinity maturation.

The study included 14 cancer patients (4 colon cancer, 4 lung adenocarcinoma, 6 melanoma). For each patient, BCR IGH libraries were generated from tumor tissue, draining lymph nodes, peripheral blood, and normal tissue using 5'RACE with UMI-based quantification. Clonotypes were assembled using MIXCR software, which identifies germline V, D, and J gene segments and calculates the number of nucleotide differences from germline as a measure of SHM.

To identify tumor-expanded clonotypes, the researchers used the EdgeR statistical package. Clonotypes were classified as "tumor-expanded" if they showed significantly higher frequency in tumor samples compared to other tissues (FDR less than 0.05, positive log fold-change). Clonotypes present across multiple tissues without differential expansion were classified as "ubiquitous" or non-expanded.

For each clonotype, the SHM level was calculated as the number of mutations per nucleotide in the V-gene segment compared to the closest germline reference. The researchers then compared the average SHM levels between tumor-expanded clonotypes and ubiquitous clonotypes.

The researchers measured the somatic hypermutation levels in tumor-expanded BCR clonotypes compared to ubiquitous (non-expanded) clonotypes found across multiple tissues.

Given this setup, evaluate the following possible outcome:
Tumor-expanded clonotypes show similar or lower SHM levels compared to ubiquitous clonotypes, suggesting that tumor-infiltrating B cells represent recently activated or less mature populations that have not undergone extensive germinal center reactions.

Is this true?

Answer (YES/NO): YES